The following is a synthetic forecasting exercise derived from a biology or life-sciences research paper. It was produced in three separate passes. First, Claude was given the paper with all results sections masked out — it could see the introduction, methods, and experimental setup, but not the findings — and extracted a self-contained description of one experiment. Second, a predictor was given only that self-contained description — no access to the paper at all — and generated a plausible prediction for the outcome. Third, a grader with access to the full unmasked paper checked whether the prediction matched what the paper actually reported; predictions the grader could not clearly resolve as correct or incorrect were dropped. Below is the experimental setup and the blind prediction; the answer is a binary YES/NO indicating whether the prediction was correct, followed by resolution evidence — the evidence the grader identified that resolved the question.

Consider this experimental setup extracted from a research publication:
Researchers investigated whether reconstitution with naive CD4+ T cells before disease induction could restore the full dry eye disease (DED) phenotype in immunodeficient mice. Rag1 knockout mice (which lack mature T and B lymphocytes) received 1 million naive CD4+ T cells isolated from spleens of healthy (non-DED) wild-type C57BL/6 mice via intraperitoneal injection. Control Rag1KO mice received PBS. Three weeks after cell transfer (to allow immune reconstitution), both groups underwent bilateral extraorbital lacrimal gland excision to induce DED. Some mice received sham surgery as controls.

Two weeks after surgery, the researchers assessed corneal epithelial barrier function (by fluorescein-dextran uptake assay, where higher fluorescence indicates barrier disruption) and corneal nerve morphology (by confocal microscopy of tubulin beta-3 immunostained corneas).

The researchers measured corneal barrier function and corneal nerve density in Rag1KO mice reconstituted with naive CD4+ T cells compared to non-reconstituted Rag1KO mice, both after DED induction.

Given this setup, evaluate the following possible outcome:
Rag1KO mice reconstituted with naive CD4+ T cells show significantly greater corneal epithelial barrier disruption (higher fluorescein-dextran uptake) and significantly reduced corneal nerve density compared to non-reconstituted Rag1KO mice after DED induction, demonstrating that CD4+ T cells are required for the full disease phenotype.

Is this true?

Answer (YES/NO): NO